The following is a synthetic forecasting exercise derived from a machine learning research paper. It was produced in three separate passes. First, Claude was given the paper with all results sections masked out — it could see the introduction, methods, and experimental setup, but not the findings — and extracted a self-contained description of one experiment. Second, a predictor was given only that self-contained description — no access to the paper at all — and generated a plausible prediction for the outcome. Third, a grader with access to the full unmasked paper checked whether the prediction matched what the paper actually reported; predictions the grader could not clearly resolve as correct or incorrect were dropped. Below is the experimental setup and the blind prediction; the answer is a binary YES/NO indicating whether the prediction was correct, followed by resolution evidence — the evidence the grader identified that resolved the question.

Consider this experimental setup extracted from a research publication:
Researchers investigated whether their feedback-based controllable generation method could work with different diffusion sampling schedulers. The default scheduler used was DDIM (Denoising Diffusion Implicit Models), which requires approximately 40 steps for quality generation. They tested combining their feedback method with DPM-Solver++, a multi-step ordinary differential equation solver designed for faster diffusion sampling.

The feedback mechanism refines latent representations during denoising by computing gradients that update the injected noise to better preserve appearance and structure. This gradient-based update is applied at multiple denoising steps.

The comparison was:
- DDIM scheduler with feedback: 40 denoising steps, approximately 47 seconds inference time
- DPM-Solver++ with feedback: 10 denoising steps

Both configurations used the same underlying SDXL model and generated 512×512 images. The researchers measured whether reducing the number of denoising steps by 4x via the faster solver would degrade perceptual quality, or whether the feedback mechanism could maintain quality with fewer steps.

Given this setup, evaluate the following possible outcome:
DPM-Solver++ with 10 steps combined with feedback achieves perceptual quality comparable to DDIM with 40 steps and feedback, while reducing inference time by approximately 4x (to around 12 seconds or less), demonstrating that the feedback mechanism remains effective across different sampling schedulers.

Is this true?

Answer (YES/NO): NO